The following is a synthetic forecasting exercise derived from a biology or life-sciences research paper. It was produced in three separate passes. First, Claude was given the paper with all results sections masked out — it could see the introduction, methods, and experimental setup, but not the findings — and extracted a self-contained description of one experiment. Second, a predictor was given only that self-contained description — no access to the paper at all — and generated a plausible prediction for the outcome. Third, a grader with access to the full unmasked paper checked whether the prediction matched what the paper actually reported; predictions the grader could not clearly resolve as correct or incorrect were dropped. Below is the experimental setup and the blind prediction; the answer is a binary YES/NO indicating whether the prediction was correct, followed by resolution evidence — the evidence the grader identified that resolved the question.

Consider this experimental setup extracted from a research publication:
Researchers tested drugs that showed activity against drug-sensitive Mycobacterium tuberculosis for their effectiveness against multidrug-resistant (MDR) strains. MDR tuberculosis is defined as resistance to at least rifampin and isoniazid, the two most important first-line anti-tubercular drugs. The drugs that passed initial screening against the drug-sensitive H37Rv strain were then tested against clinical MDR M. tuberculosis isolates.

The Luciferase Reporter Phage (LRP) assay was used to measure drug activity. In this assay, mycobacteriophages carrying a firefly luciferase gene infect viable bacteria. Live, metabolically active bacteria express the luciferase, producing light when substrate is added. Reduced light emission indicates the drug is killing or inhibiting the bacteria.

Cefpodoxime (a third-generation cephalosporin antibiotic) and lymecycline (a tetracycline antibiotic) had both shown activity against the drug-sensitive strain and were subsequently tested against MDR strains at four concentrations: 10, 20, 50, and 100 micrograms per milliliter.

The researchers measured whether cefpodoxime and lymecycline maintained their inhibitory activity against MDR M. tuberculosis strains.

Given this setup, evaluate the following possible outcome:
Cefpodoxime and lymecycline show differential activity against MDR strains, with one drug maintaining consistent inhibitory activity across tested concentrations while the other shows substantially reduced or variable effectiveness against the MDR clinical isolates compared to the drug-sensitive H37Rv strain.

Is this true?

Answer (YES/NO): NO